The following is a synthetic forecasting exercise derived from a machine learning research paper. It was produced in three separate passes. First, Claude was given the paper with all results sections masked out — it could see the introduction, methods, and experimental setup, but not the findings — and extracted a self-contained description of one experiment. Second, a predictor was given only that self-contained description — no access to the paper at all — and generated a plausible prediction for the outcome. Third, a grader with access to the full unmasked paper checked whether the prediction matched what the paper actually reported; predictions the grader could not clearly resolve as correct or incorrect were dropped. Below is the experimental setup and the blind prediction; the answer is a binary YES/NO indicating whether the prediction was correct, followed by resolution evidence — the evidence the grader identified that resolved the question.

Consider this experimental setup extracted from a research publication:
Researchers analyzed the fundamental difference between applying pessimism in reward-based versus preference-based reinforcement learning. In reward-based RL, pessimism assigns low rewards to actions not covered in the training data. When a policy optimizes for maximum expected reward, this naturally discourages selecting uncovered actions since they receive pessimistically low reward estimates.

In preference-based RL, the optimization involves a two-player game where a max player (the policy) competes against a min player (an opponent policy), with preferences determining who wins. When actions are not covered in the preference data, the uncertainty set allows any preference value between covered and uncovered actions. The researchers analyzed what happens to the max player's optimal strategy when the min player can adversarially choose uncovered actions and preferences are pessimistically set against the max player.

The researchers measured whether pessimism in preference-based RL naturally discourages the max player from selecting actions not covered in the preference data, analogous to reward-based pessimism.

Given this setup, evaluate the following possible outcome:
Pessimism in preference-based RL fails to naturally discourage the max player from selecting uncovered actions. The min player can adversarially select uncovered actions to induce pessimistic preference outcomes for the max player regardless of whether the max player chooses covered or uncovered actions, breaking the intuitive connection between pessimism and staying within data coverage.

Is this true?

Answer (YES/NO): YES